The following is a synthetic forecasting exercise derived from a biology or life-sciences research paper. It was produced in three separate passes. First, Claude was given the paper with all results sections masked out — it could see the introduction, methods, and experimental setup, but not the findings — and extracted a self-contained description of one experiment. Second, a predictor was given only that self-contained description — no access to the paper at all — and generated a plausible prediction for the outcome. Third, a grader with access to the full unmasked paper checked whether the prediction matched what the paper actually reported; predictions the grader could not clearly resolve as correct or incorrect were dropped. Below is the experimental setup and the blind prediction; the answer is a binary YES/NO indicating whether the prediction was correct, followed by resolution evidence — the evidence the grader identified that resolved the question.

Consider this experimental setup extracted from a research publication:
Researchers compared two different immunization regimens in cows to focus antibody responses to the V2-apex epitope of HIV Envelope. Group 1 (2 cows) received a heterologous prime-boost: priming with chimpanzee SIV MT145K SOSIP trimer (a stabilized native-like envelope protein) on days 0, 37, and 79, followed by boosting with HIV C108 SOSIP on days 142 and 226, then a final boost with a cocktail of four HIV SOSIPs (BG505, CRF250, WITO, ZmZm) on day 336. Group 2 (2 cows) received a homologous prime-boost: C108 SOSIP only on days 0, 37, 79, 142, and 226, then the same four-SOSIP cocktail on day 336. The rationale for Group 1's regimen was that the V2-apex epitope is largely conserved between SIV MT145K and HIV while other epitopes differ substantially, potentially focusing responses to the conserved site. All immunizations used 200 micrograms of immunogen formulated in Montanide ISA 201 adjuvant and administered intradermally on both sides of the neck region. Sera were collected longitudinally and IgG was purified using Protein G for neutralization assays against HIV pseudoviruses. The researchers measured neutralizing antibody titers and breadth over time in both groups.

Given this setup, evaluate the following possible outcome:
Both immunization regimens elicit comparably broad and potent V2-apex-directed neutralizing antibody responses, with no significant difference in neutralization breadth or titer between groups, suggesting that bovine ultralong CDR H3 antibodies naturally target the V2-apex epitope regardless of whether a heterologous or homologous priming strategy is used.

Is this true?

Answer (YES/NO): NO